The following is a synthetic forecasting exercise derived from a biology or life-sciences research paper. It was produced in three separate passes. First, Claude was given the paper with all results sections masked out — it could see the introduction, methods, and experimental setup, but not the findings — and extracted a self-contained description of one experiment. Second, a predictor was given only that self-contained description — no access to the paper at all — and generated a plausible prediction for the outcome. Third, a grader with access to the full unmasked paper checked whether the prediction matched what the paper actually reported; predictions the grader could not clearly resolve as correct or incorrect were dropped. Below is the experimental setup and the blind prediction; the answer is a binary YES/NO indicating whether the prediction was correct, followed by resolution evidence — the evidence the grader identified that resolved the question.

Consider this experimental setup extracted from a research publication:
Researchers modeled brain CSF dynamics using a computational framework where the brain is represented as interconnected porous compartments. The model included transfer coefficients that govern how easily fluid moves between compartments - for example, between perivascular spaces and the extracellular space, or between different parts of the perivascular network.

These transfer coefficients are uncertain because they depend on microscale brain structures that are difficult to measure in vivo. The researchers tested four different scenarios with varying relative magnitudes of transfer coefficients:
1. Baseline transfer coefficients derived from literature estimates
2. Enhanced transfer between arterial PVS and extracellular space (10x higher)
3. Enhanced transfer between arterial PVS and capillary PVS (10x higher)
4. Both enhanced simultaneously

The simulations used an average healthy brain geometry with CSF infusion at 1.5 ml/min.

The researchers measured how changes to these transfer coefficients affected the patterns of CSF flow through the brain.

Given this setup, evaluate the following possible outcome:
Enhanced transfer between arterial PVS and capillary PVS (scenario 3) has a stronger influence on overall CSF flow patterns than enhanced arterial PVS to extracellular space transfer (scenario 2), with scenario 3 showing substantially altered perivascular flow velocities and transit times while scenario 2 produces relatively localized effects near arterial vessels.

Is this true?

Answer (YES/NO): NO